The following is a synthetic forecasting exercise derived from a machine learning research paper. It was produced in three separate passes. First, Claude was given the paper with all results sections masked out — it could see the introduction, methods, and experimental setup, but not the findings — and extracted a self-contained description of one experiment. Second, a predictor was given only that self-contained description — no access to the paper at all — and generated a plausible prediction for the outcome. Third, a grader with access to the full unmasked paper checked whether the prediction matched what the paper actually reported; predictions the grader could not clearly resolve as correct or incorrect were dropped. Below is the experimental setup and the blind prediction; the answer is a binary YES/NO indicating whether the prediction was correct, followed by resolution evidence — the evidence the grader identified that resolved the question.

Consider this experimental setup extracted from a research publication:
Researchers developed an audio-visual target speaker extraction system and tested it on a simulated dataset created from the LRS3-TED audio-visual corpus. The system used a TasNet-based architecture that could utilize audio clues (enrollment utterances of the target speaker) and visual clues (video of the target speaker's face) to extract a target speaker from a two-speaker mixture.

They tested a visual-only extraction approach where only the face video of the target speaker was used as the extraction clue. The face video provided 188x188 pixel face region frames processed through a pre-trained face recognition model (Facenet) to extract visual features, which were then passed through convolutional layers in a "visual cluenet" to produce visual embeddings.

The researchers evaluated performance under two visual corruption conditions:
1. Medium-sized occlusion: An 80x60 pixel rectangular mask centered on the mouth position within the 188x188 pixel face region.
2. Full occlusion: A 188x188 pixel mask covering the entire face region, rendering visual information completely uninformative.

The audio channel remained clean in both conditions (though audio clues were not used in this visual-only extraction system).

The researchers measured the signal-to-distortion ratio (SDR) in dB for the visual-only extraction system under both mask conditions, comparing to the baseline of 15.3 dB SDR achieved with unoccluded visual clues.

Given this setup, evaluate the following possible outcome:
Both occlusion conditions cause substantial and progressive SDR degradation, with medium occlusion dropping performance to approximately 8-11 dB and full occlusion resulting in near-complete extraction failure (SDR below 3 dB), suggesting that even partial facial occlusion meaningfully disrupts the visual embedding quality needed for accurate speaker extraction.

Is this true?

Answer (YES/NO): NO